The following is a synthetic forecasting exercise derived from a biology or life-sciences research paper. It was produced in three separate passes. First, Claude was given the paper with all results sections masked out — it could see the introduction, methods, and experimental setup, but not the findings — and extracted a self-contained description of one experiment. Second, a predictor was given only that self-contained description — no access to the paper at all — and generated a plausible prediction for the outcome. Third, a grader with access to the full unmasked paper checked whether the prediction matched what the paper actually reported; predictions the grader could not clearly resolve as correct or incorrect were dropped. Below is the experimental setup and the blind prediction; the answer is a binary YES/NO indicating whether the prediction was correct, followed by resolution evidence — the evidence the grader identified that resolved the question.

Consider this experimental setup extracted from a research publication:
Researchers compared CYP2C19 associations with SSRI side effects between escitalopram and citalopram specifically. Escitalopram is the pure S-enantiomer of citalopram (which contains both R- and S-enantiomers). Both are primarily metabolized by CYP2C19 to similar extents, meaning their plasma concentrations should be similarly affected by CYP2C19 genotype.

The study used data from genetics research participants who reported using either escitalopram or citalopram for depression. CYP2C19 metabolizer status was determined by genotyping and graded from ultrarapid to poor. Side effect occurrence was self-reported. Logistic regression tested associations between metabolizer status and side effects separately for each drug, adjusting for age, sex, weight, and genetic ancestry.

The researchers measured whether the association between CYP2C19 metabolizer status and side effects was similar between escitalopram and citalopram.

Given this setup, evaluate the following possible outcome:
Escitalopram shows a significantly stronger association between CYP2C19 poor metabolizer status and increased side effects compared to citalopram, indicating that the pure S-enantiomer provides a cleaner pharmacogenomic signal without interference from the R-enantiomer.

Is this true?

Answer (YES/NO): NO